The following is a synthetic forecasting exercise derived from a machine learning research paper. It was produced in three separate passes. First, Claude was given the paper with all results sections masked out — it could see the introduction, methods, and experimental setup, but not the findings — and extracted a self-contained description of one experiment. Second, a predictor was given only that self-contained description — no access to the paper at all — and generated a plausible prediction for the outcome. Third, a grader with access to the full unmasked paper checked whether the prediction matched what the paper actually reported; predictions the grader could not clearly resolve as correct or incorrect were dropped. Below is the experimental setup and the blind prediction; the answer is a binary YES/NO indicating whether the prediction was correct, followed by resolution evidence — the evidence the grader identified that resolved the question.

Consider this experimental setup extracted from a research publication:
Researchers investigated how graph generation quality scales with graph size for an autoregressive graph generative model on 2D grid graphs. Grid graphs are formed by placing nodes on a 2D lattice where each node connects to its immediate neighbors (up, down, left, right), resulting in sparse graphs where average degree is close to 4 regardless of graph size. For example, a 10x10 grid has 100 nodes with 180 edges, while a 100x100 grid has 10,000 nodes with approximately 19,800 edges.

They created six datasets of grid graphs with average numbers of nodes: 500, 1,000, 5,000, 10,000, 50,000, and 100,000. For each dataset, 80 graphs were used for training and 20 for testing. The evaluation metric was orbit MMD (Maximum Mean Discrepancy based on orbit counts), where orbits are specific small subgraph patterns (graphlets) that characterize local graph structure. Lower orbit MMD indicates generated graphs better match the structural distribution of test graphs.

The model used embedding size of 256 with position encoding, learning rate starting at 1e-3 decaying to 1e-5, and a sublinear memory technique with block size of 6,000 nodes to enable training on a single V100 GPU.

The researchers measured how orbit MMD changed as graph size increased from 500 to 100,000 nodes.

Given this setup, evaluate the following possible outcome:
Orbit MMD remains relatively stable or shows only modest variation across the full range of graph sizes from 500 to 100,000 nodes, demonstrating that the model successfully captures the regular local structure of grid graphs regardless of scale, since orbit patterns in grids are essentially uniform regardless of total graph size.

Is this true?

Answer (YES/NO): NO